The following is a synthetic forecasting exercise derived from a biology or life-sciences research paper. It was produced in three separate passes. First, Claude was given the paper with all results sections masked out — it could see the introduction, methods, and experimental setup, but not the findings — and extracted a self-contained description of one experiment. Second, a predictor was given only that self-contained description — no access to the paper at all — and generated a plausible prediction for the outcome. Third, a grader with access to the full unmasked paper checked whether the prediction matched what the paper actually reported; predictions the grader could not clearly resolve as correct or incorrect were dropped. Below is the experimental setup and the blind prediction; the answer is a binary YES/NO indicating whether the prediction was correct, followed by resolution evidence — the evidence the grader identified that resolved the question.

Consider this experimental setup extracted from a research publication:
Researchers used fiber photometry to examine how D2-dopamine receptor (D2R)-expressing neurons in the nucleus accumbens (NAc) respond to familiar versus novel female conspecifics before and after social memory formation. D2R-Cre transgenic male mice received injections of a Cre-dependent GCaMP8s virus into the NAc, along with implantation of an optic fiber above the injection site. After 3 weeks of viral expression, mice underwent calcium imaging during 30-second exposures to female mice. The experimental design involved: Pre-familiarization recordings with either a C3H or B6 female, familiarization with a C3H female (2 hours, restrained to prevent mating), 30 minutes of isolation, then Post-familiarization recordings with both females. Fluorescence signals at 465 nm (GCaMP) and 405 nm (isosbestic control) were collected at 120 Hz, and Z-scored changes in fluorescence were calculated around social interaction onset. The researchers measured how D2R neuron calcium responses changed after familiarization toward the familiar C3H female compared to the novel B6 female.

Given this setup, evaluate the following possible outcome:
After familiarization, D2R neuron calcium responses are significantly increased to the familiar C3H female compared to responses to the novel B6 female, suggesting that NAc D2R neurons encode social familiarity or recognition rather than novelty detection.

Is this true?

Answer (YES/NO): YES